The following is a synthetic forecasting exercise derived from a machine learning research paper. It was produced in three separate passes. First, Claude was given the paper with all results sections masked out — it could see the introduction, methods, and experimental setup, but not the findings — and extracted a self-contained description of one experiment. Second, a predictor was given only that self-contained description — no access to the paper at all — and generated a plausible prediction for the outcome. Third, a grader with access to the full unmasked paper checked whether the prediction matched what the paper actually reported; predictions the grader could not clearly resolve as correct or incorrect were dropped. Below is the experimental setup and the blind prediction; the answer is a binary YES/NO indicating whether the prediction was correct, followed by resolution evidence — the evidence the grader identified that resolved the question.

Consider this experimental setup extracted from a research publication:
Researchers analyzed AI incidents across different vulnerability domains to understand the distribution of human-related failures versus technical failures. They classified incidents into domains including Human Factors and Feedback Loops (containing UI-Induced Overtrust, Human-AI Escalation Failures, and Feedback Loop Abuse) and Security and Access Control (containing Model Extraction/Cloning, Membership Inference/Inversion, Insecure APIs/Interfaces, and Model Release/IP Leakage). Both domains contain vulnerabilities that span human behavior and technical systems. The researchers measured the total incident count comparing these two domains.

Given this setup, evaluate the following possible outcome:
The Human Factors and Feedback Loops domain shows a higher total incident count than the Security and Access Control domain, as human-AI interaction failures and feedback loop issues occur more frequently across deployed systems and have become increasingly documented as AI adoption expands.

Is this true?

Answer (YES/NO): NO